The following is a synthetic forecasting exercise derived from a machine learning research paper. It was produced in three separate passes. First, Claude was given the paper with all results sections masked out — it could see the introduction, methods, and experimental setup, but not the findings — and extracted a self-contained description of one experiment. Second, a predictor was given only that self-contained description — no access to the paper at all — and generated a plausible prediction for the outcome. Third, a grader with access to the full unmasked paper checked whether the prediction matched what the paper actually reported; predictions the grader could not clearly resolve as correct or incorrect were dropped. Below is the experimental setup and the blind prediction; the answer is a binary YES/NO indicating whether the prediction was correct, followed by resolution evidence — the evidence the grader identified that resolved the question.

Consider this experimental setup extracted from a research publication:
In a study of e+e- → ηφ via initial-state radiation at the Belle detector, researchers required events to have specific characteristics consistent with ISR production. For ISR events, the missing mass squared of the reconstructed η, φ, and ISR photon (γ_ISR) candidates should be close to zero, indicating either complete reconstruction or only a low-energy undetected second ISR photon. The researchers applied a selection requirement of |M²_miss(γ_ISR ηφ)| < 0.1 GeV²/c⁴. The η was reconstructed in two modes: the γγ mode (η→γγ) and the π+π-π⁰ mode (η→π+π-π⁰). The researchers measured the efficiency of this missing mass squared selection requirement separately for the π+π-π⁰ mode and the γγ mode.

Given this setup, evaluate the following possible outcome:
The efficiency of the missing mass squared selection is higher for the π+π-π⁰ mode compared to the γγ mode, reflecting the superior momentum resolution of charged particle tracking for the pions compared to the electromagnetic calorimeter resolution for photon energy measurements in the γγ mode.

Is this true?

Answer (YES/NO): YES